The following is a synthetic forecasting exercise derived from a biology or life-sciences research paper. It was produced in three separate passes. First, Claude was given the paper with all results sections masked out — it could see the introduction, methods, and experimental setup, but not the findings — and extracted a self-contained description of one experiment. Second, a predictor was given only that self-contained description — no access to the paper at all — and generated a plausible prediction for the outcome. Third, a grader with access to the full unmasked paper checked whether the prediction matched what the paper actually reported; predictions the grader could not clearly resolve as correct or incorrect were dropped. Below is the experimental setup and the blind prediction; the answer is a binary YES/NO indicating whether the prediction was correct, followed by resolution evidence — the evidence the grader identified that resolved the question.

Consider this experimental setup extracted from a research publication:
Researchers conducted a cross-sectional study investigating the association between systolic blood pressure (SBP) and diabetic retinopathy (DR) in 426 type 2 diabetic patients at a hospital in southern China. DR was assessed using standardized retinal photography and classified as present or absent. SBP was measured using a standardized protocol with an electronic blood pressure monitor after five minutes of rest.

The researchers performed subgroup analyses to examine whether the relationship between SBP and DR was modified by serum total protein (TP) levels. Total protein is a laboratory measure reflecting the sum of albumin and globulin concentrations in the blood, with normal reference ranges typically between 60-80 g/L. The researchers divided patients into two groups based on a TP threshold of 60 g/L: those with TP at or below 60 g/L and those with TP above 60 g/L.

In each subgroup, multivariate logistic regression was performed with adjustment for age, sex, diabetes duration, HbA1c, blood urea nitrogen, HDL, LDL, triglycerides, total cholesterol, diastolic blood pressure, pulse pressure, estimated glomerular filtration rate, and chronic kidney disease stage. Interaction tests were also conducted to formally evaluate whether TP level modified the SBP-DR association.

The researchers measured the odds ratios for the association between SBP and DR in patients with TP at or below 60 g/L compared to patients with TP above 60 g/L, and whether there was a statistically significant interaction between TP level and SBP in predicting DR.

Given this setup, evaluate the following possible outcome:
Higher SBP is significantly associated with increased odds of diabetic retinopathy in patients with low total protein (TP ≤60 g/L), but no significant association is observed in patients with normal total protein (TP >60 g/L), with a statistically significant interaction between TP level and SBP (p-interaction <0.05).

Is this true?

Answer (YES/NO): NO